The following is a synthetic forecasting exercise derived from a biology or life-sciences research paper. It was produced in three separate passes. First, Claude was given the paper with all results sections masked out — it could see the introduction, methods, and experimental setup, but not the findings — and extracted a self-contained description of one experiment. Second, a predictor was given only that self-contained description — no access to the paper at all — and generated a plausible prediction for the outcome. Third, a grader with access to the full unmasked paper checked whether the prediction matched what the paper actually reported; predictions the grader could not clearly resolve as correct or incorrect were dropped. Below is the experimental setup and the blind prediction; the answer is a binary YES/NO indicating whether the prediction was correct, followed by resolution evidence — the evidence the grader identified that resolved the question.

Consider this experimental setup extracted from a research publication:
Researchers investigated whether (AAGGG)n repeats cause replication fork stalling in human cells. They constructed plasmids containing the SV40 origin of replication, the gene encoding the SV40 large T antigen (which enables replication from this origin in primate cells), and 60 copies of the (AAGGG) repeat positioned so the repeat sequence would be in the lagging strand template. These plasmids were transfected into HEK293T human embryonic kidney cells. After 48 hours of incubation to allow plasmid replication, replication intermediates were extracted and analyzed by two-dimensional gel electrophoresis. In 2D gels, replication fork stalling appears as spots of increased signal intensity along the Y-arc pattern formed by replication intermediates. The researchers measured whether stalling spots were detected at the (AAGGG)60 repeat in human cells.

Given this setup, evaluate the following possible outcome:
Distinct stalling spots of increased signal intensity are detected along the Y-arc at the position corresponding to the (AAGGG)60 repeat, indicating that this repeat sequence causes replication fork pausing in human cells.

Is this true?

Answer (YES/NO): YES